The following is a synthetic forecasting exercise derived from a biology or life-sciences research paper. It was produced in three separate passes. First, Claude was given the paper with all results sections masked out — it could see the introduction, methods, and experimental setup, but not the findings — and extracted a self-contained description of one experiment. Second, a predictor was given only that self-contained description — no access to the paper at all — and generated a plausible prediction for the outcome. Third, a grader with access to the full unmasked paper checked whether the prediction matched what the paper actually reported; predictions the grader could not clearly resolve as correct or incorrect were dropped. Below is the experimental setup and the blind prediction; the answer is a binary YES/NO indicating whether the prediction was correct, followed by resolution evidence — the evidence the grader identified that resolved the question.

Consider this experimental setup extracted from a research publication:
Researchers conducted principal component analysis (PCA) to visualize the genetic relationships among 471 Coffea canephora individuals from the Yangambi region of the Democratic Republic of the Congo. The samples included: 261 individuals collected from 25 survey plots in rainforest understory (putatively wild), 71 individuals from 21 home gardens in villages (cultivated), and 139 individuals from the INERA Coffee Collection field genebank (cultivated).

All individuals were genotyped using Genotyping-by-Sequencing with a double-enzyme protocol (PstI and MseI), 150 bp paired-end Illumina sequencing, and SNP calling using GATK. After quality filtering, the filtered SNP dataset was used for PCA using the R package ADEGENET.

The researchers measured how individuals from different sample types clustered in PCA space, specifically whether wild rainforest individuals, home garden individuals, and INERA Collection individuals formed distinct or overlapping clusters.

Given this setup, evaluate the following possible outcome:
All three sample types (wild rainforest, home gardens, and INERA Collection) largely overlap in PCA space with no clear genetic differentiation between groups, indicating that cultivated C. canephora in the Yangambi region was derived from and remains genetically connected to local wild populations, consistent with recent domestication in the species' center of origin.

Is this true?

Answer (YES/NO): NO